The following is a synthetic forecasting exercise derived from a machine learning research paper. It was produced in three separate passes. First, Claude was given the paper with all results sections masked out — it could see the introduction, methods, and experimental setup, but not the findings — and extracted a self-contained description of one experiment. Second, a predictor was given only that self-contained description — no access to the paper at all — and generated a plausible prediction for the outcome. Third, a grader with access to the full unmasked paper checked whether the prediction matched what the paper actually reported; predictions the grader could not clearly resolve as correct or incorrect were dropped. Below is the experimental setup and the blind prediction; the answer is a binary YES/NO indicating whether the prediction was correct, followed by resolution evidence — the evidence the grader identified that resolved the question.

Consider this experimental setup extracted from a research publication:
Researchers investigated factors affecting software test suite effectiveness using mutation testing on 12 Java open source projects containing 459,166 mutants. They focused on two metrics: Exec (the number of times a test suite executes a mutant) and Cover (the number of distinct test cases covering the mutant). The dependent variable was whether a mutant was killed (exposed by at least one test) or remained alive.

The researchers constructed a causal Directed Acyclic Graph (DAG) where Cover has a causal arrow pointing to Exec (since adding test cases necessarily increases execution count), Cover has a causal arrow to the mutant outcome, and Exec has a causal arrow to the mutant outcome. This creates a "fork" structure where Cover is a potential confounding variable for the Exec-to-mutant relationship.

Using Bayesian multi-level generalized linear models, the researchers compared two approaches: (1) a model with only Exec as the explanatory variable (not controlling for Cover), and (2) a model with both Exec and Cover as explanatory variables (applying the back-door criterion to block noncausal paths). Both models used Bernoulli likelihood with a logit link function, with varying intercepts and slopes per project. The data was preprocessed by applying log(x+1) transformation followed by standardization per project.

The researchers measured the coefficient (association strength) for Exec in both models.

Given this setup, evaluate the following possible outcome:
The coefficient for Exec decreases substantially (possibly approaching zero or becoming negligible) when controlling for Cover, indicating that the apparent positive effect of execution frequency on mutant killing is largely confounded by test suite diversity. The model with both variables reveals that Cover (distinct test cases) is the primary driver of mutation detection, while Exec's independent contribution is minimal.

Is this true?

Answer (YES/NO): NO